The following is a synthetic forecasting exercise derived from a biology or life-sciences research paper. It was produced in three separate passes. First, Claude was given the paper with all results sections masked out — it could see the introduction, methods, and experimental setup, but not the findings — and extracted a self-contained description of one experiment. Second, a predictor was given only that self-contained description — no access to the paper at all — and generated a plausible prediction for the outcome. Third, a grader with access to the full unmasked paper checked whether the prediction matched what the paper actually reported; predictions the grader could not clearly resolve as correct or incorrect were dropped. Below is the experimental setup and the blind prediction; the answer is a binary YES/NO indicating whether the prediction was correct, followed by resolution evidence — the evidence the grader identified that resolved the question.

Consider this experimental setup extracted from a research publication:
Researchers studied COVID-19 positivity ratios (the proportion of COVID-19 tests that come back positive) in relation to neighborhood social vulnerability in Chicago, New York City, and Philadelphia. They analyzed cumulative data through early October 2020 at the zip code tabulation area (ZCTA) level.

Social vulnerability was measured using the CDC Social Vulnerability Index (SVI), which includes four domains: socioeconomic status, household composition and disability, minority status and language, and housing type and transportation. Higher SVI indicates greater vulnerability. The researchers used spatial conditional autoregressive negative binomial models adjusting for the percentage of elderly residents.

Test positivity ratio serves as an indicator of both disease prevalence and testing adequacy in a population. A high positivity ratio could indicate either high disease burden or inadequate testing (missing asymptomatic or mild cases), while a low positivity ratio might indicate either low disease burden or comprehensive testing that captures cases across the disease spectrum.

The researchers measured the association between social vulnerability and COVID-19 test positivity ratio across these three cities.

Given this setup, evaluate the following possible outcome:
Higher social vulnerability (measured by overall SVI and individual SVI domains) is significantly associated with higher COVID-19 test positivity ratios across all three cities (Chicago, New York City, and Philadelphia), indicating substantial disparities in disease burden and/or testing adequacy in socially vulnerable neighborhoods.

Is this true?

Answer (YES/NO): NO